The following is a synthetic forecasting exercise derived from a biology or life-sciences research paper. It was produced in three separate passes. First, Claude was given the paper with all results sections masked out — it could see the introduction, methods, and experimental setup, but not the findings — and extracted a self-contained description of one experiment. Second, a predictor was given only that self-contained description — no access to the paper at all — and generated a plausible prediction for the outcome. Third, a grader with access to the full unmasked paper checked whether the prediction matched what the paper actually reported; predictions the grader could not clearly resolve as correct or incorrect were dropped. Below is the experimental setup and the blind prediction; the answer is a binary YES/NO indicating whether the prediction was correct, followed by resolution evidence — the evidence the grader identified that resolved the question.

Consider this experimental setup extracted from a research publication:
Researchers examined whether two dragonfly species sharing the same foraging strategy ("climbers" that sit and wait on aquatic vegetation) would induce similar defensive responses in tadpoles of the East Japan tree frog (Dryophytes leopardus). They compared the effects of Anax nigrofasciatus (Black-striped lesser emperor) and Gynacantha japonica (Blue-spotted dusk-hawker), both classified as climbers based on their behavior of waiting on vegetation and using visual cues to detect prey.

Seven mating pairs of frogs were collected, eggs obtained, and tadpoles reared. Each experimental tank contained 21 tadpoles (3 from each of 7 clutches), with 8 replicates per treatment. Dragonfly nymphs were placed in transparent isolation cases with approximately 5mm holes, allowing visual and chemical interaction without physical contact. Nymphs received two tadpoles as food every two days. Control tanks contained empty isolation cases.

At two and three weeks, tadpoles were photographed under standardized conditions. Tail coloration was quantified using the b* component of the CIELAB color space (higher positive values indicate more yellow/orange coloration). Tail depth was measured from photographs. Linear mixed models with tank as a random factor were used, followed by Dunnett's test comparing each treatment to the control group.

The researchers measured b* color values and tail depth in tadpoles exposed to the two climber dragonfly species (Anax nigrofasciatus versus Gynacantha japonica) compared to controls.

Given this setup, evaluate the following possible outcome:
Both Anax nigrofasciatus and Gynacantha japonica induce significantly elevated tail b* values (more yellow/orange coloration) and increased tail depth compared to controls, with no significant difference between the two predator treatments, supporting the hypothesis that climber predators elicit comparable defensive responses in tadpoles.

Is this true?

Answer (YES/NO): NO